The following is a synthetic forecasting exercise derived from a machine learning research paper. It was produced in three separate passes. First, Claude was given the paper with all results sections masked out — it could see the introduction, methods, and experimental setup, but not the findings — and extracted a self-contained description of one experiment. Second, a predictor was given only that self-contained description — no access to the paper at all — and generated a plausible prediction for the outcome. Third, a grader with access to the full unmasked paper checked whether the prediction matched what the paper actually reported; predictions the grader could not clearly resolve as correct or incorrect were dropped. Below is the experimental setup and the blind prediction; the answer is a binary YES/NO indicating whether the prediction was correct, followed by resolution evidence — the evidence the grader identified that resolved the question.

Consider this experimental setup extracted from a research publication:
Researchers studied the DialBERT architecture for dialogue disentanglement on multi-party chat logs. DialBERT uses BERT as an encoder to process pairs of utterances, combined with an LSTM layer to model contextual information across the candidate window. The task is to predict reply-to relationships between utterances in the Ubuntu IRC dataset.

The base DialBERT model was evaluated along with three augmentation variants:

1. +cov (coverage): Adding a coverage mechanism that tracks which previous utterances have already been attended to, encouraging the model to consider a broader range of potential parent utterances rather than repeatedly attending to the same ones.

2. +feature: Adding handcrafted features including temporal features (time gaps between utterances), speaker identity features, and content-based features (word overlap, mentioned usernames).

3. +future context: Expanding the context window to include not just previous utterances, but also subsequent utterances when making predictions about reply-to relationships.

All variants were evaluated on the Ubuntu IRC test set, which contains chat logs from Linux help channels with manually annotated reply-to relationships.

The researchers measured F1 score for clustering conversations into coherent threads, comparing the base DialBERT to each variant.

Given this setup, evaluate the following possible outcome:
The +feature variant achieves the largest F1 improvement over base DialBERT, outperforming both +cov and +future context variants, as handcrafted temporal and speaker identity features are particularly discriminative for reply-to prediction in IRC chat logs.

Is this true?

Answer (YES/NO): NO